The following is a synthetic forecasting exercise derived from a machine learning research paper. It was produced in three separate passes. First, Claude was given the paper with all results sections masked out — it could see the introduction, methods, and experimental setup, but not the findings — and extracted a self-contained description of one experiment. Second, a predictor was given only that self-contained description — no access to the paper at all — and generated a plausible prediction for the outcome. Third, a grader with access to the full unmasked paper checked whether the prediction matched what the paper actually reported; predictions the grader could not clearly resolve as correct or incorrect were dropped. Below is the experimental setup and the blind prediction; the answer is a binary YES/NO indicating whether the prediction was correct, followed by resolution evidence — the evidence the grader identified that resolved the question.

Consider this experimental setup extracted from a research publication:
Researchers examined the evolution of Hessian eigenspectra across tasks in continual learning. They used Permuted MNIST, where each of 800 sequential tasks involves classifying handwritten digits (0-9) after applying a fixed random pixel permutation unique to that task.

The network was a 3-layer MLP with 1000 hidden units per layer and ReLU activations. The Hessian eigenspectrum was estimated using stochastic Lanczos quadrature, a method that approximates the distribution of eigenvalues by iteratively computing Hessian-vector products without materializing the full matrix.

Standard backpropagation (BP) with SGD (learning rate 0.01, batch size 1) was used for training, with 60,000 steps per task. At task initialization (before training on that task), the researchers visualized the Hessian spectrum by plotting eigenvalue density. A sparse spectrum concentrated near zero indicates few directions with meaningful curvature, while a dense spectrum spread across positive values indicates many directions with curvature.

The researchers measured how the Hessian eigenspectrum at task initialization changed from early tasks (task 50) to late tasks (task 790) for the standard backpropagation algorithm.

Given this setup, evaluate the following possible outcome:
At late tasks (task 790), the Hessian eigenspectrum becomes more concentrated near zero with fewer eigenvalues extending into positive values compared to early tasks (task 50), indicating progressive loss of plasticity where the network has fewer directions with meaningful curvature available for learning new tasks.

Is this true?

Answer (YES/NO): YES